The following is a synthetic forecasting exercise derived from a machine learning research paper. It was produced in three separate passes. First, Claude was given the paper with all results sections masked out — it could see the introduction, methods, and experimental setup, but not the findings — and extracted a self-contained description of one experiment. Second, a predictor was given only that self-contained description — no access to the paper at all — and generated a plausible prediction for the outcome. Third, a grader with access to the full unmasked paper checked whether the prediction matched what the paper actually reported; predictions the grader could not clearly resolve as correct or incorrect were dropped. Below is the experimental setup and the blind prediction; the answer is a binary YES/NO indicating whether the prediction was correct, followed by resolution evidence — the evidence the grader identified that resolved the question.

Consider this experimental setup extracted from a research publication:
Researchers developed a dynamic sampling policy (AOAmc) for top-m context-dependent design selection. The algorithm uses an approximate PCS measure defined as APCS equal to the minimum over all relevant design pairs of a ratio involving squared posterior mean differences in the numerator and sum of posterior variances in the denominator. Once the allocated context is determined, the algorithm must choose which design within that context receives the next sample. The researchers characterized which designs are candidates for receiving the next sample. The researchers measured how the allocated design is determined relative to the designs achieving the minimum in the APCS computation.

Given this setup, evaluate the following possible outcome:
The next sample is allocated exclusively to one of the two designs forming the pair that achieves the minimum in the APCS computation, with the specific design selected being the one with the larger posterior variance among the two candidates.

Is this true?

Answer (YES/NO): NO